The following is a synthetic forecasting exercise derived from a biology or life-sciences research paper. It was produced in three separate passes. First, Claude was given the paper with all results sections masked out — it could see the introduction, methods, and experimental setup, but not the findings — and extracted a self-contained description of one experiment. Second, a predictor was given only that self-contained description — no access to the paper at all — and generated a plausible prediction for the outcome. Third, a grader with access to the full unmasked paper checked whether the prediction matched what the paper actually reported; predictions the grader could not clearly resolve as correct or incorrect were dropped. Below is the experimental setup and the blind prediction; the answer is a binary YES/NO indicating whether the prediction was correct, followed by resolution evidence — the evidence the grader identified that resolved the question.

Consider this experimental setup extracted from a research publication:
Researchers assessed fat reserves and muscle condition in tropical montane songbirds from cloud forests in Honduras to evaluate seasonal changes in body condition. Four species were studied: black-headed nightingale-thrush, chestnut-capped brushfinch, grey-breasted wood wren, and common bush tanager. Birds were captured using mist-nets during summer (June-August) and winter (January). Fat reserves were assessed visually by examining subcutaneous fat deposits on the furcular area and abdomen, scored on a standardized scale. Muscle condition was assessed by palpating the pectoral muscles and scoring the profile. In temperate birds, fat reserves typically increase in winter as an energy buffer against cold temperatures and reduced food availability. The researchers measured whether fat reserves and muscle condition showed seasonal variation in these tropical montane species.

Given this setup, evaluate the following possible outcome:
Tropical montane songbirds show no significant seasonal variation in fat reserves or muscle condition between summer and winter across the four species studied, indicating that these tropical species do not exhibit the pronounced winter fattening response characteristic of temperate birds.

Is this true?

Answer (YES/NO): YES